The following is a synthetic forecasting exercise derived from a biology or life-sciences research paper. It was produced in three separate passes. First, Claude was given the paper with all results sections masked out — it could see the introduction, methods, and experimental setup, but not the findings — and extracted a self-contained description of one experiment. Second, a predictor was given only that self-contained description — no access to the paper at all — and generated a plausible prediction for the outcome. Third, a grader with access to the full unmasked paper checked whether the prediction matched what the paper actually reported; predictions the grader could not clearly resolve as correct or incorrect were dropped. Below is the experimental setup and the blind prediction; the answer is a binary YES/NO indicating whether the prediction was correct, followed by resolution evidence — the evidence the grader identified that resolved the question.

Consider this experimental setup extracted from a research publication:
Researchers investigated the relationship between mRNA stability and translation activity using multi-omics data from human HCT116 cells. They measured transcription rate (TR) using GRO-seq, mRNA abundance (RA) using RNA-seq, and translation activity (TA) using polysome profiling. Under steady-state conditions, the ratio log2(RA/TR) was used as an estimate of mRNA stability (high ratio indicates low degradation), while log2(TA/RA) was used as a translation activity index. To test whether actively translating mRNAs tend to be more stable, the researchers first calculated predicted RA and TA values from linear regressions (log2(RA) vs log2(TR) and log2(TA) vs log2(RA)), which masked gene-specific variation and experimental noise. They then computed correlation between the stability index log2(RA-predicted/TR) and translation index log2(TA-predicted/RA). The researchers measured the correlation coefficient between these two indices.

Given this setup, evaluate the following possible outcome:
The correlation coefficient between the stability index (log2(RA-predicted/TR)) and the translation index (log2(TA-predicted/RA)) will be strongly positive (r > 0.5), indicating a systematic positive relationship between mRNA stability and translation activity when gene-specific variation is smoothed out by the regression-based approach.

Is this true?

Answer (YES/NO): YES